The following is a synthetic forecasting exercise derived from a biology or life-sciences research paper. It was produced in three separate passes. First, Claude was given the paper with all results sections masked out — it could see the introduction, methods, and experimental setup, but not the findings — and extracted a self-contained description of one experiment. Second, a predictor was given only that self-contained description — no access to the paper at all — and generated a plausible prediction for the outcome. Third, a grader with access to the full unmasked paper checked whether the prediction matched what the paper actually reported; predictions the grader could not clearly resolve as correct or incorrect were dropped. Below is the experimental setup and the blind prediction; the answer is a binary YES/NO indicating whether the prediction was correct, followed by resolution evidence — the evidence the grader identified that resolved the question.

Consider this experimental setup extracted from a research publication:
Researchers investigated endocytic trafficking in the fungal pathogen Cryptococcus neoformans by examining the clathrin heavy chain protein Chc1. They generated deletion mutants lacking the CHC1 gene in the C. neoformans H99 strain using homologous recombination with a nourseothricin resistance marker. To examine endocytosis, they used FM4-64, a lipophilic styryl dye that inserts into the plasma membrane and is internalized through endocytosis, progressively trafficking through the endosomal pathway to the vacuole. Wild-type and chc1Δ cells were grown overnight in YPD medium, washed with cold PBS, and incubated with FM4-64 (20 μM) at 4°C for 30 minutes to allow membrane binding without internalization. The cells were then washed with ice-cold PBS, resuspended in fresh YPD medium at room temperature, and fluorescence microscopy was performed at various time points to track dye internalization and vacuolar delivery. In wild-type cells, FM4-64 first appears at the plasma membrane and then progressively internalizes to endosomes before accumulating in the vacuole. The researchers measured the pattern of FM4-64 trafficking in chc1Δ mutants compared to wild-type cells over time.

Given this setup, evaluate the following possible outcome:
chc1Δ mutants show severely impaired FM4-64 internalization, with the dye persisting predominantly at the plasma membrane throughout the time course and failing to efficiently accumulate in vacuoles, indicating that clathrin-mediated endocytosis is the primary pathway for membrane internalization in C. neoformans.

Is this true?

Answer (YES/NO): NO